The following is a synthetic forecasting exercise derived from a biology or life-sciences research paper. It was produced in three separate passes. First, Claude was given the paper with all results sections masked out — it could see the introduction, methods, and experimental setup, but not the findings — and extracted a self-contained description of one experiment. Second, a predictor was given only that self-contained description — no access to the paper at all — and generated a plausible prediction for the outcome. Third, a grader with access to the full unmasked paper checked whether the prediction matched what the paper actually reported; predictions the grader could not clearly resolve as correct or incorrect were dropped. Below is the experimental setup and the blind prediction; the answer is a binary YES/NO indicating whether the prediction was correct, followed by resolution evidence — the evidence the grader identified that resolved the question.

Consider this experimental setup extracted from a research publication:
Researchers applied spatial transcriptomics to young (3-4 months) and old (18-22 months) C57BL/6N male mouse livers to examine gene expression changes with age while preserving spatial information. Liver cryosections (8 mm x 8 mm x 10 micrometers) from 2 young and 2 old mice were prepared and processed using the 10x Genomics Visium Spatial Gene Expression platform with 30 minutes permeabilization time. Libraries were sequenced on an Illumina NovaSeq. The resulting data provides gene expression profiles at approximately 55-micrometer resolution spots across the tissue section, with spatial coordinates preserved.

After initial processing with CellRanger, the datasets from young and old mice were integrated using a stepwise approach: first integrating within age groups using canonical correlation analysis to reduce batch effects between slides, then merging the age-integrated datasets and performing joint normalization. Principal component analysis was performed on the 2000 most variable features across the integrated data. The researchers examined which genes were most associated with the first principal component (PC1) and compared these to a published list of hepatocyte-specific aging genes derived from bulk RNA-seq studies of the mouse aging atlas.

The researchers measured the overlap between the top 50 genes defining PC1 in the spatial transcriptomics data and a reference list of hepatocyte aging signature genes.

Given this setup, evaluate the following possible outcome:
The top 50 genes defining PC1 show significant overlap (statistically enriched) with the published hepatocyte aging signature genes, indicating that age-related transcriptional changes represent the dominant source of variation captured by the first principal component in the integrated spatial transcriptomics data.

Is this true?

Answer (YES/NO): YES